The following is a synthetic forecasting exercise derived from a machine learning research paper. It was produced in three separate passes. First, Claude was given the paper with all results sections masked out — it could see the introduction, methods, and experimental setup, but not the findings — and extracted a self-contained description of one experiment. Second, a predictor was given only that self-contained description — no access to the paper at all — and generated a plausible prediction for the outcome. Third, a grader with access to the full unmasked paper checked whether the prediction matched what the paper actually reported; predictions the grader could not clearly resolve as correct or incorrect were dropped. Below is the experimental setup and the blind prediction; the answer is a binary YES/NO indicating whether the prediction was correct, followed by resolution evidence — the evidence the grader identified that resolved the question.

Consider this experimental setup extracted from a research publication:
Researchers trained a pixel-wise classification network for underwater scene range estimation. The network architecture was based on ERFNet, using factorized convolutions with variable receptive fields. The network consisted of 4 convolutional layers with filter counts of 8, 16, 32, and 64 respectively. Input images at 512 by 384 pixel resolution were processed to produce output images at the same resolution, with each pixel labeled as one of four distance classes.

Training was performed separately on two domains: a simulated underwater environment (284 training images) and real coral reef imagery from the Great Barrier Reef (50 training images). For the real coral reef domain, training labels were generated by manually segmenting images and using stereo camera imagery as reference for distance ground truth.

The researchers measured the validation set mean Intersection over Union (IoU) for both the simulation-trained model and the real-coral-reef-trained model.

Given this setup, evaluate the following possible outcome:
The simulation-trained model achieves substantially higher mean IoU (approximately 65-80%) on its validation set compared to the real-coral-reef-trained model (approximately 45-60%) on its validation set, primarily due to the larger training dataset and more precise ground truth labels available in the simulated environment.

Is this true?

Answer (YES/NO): NO